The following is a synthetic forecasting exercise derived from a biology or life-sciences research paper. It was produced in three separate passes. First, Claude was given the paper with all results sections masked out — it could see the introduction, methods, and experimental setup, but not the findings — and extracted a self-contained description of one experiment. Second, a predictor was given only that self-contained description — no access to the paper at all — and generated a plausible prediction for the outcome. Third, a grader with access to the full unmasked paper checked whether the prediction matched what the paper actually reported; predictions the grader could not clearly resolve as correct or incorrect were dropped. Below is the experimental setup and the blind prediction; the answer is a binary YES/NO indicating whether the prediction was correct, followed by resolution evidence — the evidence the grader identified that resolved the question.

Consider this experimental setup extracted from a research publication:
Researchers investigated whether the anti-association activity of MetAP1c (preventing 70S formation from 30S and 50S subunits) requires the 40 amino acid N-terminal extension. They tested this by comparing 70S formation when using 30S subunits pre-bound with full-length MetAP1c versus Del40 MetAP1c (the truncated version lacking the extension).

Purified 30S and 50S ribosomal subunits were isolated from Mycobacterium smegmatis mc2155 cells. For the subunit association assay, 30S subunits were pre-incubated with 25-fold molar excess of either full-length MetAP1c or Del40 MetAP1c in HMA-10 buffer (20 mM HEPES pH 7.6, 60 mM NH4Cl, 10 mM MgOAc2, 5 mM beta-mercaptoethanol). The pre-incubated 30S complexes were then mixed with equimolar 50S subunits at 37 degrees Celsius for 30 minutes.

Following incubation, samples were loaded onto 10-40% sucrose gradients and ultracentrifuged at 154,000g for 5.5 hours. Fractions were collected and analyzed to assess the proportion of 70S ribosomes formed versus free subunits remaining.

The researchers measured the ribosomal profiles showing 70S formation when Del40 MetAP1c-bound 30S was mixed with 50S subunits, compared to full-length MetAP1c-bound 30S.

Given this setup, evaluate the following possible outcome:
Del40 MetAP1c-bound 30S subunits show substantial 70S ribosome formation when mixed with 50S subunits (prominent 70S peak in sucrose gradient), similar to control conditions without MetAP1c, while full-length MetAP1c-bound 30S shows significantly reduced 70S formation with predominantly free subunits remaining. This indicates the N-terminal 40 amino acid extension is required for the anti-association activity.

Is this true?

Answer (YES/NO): YES